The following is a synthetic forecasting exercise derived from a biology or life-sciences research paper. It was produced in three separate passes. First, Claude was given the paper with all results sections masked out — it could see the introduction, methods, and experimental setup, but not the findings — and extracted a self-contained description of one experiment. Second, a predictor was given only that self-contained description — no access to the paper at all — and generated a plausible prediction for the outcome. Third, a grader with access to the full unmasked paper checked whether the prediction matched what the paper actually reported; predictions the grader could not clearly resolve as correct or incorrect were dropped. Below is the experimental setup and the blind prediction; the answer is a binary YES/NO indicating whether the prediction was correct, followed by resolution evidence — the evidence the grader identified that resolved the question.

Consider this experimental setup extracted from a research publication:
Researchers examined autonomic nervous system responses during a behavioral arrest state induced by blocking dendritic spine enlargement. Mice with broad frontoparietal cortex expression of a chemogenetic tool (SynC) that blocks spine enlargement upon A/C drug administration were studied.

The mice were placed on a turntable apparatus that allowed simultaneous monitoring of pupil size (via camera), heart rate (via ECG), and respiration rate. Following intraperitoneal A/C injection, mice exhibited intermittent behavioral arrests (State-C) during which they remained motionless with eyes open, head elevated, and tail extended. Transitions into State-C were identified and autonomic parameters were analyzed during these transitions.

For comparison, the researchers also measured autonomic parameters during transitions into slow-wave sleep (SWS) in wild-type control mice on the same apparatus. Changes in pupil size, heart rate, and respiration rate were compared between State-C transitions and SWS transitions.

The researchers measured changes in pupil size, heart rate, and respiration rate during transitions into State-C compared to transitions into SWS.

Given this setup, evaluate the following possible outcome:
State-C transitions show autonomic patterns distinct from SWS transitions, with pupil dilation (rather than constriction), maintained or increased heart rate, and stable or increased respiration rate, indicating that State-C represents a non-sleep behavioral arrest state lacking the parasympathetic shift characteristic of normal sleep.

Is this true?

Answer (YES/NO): NO